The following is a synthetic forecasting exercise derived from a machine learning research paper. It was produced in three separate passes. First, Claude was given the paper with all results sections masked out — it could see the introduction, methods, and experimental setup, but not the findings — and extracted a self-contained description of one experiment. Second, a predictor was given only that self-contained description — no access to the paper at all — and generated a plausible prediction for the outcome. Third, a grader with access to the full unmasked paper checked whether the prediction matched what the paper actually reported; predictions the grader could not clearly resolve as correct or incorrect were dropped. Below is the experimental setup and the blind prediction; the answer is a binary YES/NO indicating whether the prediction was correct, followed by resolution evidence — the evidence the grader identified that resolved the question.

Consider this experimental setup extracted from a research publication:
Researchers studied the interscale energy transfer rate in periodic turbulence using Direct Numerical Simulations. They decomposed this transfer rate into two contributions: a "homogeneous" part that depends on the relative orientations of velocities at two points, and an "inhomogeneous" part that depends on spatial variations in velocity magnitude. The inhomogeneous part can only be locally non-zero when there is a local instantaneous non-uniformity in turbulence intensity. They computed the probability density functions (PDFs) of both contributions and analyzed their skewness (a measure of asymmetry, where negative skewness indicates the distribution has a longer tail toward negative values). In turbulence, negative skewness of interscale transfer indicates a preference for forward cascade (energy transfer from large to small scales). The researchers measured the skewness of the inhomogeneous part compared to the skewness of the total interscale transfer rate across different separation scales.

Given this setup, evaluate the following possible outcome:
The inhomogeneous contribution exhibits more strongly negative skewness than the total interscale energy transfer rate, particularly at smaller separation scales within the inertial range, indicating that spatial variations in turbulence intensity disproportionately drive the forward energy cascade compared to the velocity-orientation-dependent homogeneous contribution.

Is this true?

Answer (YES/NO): NO